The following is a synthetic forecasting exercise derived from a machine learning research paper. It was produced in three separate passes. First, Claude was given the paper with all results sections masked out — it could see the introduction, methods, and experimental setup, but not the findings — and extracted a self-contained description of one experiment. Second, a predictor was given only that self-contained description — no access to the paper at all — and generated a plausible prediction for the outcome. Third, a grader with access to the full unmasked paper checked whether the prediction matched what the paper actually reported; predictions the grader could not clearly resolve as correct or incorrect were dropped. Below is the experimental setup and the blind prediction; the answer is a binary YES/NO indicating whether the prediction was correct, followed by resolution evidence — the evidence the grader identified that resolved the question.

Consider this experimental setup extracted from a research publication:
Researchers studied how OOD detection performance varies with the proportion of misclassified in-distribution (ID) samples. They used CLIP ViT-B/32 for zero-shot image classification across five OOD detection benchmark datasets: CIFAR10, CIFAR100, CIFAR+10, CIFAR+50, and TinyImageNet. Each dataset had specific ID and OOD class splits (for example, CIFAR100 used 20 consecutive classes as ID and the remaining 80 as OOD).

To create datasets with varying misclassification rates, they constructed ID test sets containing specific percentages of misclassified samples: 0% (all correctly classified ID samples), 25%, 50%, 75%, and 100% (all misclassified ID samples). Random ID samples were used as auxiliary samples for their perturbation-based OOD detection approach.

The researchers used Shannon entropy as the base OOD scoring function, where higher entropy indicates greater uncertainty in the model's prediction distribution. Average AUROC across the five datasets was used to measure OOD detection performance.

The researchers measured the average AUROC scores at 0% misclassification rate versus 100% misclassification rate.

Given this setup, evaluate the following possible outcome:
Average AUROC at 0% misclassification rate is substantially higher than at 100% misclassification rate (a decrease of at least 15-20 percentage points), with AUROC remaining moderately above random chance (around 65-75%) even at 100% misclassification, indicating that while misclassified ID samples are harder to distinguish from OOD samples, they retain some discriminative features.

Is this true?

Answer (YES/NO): YES